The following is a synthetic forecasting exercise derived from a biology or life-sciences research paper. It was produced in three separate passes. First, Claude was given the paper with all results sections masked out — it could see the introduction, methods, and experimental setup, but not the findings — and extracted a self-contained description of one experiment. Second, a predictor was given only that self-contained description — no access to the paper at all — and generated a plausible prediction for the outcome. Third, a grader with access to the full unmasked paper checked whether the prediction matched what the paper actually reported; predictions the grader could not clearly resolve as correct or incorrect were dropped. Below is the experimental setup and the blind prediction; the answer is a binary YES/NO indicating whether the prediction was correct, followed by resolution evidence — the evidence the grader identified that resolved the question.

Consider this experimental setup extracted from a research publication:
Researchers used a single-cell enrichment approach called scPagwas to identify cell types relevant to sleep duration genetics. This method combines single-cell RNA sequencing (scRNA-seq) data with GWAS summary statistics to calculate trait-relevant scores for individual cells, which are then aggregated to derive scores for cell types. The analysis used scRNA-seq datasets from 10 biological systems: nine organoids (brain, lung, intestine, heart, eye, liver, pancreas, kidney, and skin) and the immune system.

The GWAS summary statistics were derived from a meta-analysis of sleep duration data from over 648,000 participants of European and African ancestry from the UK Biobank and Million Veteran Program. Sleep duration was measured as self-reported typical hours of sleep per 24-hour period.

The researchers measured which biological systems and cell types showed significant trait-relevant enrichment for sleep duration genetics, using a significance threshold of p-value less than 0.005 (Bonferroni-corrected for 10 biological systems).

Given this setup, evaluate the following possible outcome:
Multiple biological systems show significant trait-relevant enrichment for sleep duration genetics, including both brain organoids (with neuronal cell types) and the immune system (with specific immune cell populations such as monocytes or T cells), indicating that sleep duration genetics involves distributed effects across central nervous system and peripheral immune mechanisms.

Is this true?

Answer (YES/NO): YES